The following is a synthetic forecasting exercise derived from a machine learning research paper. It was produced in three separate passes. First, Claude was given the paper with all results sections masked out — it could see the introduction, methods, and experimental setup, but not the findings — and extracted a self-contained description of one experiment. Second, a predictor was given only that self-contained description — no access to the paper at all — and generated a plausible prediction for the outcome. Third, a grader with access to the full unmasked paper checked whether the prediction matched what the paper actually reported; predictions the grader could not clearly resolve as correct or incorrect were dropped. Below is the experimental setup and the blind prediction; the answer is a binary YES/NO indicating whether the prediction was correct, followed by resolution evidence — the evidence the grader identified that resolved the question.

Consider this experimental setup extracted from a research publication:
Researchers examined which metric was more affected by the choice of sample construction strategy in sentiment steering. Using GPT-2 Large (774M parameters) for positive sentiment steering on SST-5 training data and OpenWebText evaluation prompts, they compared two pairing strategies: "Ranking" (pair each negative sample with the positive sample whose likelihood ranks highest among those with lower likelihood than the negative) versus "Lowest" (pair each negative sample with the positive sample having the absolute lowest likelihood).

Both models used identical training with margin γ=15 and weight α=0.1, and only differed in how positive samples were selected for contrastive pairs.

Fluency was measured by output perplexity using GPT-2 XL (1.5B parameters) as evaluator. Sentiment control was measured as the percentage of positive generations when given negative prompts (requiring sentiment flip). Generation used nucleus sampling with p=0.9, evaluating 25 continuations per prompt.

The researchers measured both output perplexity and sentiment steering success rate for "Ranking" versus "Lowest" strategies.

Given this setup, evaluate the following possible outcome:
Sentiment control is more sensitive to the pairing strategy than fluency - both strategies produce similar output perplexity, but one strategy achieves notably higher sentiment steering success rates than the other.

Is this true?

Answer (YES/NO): NO